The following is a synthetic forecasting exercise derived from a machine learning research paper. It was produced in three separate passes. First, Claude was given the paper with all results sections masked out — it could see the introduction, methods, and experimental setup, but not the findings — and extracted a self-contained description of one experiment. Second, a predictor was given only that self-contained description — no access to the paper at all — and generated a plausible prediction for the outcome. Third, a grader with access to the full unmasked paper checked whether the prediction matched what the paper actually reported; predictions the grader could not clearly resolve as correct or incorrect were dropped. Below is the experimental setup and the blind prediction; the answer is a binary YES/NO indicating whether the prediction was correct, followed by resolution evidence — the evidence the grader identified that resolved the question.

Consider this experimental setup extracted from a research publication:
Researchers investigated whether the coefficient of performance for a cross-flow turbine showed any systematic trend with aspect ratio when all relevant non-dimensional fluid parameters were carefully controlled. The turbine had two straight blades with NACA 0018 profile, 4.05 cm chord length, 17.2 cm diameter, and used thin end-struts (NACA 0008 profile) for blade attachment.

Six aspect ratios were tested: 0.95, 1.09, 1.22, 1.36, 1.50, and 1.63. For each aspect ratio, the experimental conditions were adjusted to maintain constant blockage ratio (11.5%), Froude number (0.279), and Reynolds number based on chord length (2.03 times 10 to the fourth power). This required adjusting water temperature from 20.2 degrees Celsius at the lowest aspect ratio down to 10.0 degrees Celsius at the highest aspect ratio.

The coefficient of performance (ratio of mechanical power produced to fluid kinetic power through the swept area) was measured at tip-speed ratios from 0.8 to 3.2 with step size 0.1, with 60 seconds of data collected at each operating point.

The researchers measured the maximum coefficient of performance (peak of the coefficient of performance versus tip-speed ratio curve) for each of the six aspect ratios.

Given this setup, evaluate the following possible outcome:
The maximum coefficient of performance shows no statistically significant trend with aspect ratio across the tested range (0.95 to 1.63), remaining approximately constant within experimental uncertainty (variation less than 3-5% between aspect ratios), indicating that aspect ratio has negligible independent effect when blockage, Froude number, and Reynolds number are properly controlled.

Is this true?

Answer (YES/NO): YES